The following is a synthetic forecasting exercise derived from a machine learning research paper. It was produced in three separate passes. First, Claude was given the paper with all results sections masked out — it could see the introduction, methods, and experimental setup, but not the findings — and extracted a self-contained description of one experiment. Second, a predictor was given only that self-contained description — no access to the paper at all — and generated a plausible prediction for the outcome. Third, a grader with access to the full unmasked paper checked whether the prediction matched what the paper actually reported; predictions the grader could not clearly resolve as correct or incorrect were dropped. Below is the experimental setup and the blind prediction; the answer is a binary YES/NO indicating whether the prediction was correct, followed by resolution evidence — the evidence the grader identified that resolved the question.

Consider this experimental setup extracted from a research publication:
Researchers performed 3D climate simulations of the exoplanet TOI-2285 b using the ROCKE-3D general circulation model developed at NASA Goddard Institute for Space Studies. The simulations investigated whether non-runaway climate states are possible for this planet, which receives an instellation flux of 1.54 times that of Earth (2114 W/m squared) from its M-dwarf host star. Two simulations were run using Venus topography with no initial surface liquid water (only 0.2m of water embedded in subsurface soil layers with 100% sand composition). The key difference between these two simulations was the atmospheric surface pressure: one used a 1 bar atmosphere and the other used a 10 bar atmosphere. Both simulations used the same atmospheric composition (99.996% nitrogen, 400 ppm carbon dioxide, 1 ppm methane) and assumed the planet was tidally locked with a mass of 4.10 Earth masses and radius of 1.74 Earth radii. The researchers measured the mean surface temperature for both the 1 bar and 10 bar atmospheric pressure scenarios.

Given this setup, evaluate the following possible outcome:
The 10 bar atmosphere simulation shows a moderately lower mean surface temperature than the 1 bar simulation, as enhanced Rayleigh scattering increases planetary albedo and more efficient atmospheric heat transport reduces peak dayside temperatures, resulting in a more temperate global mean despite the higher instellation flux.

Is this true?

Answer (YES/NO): NO